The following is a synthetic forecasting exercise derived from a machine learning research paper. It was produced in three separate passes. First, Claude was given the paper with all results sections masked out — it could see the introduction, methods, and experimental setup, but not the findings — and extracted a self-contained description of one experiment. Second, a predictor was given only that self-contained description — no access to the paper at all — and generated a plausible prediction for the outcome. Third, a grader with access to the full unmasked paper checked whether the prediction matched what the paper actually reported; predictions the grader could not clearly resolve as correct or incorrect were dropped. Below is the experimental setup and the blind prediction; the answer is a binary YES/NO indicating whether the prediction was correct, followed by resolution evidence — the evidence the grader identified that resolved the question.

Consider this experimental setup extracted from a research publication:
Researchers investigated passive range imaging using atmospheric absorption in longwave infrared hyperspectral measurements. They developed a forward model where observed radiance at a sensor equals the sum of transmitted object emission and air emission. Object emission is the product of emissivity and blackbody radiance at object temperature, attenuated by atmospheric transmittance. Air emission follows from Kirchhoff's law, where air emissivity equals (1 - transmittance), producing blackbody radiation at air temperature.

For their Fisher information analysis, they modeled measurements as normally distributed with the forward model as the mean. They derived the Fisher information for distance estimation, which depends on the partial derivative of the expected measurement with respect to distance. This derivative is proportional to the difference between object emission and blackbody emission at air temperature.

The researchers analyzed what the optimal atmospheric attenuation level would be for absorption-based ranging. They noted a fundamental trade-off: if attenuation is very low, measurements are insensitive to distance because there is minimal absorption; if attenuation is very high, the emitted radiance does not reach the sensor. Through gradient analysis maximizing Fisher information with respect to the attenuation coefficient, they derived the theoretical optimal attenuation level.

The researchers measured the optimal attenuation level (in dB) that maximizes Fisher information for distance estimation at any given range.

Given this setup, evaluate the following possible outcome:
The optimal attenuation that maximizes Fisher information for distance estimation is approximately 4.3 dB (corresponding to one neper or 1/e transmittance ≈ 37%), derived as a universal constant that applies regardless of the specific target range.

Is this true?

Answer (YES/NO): YES